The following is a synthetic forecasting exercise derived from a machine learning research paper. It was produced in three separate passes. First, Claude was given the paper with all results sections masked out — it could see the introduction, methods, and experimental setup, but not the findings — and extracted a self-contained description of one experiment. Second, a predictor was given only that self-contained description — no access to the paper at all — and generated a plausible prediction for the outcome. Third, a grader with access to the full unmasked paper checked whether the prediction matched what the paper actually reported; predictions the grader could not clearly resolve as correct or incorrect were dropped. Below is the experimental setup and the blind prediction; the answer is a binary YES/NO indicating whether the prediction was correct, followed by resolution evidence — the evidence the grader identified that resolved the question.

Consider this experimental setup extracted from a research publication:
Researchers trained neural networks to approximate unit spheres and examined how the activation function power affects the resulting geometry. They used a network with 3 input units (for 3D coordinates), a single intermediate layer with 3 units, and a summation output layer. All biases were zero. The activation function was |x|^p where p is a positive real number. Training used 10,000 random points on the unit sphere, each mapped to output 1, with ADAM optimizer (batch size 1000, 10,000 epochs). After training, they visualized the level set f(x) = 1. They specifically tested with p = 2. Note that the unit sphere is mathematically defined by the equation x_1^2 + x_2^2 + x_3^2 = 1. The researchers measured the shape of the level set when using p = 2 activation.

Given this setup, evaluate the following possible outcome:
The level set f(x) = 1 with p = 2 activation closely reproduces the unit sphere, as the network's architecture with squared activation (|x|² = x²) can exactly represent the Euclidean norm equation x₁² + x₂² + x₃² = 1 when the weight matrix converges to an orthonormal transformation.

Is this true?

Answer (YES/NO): YES